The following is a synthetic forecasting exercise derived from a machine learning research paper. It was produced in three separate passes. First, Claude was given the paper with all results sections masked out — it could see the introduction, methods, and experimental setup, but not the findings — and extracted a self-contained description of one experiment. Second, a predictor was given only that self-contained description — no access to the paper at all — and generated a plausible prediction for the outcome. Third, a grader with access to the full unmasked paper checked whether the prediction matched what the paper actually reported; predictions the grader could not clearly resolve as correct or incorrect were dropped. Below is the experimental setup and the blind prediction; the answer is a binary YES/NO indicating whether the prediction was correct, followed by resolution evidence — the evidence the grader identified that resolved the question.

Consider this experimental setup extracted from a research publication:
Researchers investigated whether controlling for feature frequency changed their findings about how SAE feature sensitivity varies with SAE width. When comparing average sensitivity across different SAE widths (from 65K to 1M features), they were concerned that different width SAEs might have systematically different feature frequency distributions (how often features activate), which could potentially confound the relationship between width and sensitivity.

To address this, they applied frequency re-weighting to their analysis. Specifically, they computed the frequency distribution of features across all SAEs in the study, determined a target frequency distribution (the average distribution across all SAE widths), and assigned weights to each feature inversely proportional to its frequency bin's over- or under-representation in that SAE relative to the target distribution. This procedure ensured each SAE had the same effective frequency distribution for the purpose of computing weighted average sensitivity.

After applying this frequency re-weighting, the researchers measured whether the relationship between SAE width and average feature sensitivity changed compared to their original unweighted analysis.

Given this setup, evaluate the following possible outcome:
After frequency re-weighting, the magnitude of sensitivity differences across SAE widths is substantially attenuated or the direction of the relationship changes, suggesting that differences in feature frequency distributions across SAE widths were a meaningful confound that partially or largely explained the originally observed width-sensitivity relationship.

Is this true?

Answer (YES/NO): NO